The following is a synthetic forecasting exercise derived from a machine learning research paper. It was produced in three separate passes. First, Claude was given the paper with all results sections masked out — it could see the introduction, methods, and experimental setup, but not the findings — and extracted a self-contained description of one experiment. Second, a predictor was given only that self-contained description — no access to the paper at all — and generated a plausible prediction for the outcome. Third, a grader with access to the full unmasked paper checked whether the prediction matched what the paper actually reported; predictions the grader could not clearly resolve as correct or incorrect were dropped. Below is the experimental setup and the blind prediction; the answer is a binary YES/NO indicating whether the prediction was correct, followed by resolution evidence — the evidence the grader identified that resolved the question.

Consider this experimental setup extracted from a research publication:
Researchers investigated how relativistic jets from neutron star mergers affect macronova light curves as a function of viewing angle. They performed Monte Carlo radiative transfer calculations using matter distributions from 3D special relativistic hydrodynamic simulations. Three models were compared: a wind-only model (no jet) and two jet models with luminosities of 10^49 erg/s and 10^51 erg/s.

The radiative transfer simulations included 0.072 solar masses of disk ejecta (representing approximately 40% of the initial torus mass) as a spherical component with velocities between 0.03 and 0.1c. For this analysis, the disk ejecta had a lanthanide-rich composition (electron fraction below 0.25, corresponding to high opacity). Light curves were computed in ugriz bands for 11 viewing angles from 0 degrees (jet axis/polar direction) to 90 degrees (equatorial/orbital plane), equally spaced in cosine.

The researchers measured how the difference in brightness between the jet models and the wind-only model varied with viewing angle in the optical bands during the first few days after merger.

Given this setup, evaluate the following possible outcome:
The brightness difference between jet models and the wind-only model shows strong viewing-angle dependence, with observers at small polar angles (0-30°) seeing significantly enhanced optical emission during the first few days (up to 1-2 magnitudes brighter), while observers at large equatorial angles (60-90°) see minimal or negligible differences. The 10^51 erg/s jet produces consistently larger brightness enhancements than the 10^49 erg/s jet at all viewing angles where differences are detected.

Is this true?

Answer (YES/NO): YES